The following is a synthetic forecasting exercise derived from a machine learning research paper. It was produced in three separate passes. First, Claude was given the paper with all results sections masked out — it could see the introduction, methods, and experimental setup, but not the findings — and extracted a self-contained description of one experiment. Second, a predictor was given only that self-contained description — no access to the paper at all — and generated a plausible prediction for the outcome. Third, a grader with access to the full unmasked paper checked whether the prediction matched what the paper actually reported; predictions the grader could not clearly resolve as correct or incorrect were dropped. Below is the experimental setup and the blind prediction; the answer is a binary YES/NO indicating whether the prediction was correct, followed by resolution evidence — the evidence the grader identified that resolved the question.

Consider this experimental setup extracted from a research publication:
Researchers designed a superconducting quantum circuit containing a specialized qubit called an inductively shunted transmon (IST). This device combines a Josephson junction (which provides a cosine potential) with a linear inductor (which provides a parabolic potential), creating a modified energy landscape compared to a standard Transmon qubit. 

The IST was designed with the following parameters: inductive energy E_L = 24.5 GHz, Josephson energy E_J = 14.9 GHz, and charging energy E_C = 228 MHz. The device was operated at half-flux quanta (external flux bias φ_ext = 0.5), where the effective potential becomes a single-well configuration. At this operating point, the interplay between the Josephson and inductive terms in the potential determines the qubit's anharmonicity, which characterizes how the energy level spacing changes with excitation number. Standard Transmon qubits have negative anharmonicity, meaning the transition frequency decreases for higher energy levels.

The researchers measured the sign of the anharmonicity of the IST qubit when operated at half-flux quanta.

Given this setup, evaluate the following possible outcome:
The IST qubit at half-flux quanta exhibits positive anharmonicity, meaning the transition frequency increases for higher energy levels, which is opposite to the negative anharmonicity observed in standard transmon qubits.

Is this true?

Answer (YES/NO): YES